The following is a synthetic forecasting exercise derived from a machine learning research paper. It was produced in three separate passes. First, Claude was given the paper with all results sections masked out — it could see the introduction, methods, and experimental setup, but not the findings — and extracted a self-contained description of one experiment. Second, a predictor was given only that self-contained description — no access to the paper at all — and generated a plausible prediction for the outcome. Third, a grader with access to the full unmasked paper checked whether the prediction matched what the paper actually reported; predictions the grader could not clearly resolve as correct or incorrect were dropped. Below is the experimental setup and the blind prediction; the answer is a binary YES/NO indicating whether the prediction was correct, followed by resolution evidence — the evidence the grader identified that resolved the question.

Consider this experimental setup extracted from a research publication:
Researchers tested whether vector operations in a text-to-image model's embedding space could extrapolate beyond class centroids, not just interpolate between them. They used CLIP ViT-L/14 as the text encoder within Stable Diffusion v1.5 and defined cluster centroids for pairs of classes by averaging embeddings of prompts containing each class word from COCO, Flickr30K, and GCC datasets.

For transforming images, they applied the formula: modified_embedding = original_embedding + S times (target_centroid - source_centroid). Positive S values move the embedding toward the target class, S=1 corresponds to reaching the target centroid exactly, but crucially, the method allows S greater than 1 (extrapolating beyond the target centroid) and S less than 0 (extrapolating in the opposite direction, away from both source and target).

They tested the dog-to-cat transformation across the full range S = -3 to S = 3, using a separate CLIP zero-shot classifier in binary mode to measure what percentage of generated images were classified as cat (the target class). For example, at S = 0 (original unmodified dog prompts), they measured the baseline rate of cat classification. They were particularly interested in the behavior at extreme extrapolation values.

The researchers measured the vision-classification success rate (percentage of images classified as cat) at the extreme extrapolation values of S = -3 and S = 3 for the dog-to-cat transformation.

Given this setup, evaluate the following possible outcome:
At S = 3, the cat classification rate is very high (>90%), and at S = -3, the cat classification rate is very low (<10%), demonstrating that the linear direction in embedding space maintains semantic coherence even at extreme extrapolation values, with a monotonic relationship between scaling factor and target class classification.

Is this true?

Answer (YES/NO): YES